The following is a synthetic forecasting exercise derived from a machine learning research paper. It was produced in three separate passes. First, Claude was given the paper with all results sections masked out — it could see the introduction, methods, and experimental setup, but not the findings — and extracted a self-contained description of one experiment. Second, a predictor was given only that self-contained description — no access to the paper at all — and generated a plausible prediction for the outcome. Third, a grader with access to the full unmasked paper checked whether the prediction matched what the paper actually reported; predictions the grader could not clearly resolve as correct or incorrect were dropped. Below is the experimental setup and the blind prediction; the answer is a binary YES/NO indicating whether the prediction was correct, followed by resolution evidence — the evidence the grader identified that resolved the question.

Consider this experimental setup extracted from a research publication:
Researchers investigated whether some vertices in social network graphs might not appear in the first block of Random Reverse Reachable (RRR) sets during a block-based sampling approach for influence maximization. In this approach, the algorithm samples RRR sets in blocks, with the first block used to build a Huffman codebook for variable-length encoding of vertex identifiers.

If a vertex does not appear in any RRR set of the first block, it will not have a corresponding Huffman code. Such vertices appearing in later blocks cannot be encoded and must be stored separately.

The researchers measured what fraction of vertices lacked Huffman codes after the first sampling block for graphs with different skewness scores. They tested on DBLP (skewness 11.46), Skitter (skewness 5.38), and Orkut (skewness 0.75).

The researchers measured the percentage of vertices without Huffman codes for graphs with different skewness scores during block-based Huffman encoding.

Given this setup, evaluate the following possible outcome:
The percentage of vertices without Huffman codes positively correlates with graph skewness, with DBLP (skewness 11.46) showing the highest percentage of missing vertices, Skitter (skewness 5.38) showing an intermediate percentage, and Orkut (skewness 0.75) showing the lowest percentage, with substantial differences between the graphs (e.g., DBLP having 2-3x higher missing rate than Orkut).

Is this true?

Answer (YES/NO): NO